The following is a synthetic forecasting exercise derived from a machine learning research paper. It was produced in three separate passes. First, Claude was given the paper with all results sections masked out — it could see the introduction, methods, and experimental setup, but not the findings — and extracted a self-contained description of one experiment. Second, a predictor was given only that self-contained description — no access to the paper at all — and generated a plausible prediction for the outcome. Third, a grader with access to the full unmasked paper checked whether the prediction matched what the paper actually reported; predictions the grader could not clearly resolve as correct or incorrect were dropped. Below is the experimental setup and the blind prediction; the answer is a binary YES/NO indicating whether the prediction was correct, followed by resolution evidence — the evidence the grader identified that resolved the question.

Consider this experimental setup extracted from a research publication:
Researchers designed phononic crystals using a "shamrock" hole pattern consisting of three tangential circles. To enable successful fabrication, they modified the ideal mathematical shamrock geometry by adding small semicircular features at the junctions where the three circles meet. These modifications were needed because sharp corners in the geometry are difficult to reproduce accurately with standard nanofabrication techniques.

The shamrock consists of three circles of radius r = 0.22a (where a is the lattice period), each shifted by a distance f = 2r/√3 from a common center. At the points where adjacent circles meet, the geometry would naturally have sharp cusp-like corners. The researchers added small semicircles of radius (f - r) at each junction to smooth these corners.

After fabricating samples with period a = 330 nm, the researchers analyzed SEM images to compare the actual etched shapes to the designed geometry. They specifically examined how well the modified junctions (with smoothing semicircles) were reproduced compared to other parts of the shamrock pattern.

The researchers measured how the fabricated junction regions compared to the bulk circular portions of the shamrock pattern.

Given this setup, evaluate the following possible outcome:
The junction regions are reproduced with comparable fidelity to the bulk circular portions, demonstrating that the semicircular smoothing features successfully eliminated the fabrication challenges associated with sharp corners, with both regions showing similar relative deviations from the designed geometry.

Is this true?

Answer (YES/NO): NO